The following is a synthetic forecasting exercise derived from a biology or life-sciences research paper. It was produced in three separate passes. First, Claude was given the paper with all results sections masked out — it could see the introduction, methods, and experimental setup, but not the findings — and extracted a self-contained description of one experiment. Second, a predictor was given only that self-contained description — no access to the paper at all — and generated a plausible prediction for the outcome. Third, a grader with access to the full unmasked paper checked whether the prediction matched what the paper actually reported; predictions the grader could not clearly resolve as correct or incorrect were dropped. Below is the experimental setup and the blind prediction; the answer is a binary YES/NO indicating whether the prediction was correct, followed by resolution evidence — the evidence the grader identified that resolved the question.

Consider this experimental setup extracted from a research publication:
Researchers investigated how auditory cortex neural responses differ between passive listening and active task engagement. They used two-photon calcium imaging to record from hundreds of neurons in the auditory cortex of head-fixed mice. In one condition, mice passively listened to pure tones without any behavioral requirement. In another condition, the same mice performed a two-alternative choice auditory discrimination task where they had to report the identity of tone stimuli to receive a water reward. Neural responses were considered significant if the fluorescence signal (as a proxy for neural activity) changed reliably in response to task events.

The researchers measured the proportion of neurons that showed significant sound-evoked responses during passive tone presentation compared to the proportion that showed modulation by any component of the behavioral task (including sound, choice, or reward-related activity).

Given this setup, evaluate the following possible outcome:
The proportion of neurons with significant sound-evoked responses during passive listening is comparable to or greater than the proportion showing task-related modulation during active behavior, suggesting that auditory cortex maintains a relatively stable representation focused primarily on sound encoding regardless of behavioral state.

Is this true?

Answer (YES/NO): NO